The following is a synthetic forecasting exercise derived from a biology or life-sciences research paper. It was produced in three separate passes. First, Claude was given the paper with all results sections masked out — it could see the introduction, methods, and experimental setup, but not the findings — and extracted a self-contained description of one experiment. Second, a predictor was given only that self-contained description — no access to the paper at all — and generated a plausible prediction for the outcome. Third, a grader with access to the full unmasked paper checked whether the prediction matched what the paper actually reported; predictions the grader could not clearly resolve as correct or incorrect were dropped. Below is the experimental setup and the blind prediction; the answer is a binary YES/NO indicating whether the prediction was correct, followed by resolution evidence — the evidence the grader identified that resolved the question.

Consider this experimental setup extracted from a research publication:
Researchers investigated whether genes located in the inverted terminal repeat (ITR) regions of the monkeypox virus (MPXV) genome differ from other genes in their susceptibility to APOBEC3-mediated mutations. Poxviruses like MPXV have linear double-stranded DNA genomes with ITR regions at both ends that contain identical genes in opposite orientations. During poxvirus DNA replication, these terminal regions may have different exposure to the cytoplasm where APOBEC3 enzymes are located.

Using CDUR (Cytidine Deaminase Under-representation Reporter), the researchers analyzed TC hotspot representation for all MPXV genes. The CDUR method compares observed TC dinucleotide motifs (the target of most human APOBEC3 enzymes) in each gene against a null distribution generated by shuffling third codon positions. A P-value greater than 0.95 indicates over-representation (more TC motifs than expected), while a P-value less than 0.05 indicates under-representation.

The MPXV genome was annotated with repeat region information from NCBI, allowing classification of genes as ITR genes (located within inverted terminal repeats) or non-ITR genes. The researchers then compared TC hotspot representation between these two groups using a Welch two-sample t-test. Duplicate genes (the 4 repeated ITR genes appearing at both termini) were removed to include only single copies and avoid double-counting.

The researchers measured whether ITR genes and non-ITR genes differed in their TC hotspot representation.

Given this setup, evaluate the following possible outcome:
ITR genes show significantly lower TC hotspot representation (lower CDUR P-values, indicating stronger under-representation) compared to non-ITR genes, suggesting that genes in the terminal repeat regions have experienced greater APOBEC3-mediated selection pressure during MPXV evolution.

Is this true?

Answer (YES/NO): NO